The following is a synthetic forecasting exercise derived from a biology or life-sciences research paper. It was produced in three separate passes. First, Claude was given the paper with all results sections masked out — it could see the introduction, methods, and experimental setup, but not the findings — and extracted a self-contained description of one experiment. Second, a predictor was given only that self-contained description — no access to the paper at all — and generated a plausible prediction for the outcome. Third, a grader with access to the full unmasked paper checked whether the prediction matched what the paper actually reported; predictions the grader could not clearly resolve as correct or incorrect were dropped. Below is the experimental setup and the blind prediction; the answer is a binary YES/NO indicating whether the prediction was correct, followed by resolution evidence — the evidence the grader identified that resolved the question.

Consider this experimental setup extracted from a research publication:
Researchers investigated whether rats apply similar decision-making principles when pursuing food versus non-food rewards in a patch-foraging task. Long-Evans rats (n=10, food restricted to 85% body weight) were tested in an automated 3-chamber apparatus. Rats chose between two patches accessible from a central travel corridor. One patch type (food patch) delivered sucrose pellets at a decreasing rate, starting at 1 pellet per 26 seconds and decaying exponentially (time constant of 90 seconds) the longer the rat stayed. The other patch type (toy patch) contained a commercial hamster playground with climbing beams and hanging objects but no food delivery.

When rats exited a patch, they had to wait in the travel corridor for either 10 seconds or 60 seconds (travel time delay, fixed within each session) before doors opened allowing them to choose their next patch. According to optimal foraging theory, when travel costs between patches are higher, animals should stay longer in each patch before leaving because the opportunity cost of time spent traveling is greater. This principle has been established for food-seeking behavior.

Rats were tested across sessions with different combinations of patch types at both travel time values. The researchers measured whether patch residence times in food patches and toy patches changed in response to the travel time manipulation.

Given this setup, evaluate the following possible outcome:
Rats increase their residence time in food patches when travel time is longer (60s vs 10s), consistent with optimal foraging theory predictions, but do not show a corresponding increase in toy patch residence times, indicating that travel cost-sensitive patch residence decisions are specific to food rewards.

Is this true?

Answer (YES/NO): NO